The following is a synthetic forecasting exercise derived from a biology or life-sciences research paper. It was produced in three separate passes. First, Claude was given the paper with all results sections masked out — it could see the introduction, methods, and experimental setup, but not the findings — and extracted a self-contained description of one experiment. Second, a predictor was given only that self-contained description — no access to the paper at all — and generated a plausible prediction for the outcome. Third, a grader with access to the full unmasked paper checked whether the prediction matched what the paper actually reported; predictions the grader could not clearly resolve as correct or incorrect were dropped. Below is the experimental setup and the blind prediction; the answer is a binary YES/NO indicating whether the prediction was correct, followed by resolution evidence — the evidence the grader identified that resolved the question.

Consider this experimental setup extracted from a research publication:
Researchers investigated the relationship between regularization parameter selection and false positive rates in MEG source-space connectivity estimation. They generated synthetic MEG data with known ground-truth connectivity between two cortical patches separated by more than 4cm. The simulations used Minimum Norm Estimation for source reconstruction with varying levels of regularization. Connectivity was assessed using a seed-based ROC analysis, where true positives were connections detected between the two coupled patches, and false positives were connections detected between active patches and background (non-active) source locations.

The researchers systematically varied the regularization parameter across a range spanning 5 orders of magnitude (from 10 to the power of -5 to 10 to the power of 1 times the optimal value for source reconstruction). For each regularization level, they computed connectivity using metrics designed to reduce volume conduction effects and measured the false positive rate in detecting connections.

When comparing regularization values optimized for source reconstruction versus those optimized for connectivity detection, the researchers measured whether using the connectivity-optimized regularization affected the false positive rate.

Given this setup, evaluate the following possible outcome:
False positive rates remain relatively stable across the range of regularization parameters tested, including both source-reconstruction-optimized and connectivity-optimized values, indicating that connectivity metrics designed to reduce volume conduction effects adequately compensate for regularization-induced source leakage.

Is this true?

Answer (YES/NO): NO